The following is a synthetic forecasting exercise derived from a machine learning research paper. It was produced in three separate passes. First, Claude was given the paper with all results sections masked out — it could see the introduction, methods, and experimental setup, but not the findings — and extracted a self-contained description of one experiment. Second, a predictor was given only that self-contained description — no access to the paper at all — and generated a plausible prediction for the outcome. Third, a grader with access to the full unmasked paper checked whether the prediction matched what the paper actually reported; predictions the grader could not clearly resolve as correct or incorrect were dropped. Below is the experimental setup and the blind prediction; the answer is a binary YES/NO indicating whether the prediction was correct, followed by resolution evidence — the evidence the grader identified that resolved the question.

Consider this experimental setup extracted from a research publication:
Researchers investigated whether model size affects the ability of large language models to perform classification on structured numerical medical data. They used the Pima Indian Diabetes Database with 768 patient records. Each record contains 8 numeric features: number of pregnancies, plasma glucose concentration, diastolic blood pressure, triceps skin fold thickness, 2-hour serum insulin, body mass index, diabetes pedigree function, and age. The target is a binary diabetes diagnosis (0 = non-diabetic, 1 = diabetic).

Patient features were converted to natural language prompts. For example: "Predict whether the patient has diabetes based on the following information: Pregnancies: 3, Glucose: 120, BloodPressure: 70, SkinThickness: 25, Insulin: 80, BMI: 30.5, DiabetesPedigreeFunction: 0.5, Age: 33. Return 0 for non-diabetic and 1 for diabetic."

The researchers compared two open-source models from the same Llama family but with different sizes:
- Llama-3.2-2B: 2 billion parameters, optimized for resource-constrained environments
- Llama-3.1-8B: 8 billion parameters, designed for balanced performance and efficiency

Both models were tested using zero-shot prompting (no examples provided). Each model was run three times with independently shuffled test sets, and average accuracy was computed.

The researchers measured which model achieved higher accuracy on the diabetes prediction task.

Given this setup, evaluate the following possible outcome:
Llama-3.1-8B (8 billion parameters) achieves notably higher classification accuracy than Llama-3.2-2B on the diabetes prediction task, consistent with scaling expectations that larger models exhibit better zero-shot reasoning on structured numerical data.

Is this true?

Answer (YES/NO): NO